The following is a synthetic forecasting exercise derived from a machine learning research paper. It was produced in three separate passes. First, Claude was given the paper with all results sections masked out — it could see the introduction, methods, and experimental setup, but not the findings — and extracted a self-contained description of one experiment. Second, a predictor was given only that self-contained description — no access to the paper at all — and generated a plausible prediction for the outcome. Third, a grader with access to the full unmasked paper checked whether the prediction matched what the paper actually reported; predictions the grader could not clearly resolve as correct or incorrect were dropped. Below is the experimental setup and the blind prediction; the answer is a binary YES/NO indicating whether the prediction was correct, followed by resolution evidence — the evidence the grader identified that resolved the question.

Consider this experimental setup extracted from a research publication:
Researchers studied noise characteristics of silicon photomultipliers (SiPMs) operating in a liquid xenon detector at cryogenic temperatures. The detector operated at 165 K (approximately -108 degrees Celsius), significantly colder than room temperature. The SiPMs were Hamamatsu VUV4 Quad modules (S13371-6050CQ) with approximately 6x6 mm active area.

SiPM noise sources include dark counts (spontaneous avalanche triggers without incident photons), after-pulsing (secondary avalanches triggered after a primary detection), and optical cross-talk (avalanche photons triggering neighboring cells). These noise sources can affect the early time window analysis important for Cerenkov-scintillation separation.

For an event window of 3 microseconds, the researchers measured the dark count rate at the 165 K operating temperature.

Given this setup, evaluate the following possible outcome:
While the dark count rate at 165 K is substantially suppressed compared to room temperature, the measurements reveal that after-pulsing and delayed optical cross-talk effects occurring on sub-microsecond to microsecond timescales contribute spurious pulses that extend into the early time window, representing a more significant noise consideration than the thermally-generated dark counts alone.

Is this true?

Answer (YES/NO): NO